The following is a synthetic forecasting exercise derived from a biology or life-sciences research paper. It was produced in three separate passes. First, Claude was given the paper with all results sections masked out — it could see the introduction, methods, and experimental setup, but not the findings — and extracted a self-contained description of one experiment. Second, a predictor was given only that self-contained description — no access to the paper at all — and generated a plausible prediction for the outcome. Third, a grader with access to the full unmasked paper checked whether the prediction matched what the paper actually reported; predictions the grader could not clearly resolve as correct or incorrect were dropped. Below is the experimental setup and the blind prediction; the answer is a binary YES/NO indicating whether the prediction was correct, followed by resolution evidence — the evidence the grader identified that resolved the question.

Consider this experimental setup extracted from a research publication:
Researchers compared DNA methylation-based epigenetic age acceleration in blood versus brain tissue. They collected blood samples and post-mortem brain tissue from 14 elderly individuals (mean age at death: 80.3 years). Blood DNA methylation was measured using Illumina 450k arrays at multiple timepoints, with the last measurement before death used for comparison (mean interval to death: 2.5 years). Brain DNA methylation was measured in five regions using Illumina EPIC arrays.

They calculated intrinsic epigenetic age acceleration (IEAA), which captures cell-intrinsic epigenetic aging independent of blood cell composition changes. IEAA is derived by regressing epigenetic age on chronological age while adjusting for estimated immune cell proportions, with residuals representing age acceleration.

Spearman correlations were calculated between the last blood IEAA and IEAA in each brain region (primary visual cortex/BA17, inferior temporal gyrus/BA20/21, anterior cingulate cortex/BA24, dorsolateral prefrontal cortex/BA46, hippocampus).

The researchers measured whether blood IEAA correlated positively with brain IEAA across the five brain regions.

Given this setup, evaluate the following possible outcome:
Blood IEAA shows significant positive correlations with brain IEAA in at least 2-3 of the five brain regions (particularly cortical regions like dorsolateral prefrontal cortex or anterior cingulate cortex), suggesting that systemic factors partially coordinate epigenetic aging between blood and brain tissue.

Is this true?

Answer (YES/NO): NO